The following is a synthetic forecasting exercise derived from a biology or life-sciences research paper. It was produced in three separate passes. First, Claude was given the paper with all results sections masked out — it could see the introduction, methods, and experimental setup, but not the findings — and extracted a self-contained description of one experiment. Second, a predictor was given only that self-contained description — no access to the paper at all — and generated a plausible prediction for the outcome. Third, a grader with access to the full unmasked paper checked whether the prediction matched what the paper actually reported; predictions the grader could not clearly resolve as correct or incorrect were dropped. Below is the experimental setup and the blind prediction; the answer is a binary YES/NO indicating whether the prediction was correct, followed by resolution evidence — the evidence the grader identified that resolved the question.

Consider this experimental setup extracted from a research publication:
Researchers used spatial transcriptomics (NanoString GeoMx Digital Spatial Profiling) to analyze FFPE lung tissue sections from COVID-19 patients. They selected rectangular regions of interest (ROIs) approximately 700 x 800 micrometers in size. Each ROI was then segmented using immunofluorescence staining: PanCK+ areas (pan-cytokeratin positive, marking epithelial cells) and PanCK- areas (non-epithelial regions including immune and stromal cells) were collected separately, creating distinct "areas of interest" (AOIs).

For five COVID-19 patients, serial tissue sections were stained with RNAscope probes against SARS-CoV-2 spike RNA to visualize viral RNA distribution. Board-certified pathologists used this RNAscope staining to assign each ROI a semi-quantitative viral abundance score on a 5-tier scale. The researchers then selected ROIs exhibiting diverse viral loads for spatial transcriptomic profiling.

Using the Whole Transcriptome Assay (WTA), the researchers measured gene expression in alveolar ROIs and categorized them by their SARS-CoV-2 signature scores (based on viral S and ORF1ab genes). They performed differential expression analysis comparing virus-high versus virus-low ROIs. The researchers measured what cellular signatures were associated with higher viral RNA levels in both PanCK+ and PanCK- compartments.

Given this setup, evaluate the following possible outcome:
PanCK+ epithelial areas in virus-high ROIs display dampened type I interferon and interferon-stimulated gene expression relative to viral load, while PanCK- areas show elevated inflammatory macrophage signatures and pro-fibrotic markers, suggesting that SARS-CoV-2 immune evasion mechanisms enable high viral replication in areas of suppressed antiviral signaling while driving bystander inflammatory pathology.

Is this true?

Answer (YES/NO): NO